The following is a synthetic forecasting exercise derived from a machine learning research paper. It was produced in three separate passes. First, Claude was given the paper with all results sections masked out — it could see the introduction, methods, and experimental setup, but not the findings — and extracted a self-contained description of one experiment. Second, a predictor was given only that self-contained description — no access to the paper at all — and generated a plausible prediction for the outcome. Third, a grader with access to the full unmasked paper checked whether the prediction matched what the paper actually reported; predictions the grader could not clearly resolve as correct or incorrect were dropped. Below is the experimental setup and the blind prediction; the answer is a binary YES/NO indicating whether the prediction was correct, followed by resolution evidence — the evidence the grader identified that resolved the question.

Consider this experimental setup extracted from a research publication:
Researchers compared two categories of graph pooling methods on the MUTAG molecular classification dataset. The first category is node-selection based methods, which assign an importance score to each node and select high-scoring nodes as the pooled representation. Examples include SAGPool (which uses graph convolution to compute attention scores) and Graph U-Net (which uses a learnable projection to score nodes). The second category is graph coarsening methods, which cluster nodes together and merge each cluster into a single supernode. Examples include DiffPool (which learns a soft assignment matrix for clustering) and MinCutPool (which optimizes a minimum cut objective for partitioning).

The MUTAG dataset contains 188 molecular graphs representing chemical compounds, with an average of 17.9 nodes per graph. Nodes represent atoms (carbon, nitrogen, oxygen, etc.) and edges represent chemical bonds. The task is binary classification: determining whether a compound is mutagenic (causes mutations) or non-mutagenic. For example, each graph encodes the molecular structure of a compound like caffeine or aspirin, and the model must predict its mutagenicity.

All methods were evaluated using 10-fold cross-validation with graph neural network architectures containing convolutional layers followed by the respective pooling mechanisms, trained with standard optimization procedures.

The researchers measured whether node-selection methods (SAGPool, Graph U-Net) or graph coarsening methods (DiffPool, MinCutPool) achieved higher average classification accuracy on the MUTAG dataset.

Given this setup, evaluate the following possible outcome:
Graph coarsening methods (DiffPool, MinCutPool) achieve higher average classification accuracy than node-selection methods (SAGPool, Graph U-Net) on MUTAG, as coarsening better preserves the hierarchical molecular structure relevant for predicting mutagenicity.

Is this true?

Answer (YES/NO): NO